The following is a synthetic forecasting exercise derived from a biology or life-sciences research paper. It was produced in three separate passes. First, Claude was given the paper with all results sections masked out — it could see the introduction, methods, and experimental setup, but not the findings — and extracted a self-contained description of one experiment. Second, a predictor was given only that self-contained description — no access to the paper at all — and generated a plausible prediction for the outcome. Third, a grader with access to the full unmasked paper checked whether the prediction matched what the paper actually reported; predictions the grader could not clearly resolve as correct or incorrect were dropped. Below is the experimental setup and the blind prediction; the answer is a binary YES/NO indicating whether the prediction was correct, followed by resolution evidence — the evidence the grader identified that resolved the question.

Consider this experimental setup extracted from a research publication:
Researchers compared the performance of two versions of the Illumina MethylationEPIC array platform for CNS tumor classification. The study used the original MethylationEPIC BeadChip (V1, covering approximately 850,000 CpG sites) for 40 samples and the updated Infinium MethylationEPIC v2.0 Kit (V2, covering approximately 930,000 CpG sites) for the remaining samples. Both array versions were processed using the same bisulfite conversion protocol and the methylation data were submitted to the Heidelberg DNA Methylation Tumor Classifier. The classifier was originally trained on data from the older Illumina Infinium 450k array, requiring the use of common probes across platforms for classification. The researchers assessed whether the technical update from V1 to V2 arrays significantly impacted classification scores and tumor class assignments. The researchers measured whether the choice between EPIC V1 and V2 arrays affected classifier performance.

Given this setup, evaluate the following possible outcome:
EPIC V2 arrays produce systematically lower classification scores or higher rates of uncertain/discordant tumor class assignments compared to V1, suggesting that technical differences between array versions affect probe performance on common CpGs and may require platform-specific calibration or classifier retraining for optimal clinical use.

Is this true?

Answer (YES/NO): NO